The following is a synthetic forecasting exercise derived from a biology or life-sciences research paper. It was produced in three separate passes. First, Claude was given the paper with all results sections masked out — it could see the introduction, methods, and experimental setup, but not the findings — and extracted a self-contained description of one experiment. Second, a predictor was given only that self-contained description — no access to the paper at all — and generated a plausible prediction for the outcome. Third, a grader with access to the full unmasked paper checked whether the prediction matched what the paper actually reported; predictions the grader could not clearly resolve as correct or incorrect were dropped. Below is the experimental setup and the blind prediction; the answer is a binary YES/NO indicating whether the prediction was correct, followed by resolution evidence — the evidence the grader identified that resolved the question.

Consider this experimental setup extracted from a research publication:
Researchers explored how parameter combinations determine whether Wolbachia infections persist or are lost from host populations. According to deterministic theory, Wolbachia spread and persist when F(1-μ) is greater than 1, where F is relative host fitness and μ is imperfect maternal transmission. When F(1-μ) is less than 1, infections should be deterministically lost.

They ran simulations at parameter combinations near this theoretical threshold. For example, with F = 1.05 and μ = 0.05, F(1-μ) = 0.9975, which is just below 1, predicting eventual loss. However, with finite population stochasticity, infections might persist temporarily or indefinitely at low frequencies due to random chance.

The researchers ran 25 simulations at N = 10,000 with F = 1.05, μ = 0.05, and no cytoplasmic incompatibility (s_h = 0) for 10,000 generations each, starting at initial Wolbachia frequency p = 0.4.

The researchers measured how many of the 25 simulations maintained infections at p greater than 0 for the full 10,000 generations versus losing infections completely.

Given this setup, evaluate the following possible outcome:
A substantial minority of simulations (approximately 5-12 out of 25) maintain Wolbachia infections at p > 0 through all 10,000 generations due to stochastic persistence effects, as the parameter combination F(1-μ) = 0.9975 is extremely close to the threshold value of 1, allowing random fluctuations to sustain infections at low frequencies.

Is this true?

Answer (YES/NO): NO